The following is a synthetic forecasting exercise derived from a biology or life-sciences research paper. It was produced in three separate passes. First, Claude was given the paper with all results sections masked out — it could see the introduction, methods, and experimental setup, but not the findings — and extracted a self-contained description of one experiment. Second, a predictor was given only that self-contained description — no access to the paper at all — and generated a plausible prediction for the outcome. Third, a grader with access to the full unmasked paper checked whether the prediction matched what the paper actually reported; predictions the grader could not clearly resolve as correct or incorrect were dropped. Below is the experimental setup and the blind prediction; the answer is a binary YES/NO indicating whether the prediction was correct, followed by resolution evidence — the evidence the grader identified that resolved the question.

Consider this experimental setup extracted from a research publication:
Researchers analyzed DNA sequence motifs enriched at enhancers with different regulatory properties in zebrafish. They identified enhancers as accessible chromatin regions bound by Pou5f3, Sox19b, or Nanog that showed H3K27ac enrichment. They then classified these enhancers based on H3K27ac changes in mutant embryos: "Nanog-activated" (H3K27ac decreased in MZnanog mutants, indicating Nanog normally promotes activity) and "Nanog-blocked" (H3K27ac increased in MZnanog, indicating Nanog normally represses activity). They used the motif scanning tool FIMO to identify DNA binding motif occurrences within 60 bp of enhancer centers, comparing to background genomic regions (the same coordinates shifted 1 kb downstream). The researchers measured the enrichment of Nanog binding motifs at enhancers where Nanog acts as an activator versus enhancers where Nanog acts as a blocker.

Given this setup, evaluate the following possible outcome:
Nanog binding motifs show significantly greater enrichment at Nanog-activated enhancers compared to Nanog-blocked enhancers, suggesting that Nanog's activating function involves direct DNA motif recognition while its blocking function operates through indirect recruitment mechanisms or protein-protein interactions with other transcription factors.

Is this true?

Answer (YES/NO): YES